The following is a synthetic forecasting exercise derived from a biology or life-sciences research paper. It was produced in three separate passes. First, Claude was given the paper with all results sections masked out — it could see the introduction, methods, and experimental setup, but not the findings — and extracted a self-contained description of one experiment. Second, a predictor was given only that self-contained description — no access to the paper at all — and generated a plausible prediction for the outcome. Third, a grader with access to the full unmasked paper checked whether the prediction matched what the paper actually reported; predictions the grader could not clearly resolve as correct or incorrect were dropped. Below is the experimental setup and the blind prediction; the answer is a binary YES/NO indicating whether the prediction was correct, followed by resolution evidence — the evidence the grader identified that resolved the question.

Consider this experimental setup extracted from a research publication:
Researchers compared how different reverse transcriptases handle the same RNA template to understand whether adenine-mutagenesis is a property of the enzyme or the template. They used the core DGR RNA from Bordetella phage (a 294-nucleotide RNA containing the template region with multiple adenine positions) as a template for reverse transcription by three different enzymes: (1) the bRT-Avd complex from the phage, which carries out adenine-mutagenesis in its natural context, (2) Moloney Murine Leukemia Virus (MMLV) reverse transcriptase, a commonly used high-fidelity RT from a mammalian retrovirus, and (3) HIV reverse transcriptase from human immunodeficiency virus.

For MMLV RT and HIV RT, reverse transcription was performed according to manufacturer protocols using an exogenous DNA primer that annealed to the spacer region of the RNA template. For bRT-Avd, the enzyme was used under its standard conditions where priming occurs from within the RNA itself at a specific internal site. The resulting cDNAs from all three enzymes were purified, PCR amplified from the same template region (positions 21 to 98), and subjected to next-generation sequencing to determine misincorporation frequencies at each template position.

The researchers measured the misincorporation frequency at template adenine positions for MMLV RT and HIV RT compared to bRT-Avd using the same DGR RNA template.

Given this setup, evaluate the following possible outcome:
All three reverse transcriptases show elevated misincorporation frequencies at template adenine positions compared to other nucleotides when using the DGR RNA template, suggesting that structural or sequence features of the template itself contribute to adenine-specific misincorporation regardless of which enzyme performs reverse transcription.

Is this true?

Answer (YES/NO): NO